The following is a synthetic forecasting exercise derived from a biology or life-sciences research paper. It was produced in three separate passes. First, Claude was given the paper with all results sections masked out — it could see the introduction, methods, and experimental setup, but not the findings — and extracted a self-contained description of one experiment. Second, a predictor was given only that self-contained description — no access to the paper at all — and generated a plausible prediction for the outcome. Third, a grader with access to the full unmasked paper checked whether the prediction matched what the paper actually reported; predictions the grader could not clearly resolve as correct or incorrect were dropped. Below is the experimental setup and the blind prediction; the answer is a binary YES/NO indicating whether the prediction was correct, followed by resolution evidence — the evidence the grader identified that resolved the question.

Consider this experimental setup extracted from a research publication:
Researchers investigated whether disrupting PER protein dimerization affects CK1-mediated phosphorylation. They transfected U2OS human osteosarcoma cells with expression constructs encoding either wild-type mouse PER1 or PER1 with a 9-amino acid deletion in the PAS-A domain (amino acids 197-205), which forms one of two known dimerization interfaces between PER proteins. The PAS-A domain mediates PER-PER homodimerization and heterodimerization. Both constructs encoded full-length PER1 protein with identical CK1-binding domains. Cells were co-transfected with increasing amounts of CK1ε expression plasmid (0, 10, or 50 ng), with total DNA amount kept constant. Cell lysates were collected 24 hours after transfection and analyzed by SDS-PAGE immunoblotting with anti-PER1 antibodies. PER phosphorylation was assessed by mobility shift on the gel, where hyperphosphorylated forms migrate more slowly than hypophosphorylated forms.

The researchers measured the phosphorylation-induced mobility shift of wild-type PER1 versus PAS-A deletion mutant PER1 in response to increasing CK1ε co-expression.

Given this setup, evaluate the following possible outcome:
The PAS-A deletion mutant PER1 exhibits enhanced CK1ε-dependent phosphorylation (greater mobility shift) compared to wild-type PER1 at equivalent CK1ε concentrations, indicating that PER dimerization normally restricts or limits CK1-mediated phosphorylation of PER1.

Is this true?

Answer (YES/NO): NO